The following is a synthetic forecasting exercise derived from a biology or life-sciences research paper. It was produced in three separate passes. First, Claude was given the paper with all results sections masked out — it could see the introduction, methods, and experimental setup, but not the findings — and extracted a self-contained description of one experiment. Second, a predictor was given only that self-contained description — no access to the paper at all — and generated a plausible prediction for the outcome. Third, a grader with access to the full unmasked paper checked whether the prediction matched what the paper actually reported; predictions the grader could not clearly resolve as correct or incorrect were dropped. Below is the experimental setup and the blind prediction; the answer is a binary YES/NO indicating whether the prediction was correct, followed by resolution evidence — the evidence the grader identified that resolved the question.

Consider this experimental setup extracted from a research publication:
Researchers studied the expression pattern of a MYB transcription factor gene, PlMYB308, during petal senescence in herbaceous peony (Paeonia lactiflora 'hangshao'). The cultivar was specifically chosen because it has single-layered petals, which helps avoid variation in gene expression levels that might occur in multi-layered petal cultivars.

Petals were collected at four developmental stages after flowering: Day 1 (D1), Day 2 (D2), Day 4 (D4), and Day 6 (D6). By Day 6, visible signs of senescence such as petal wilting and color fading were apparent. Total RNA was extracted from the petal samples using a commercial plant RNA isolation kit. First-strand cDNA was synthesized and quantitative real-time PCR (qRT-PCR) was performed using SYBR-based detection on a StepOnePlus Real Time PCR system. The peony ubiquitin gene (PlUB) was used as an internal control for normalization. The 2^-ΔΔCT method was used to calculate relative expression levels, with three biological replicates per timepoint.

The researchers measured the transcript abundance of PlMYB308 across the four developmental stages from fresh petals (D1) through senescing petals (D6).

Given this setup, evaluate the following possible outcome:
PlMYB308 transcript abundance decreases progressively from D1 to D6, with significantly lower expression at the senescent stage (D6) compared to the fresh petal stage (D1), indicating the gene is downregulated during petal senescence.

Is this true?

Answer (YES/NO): NO